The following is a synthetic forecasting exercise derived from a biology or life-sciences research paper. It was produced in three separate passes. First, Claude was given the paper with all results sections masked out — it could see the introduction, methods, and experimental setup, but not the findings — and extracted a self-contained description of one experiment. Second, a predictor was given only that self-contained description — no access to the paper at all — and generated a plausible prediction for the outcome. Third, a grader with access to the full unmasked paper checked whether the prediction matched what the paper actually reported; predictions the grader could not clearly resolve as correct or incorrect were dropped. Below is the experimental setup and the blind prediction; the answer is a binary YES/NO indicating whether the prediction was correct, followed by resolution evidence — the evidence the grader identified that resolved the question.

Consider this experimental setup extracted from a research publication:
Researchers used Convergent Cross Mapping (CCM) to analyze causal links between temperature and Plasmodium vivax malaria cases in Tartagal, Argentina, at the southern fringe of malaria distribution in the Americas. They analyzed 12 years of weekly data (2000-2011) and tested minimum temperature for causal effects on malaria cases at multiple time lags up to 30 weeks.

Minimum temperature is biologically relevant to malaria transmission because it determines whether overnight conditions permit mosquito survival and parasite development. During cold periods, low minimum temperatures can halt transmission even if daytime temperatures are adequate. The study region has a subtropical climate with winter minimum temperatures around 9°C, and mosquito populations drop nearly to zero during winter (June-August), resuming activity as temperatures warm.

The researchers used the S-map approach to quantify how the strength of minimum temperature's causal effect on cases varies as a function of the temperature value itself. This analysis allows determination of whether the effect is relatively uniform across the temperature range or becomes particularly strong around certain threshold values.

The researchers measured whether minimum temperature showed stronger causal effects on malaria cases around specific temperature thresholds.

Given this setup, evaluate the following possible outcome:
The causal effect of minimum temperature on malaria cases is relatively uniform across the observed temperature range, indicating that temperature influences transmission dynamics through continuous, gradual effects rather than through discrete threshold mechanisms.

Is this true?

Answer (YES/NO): NO